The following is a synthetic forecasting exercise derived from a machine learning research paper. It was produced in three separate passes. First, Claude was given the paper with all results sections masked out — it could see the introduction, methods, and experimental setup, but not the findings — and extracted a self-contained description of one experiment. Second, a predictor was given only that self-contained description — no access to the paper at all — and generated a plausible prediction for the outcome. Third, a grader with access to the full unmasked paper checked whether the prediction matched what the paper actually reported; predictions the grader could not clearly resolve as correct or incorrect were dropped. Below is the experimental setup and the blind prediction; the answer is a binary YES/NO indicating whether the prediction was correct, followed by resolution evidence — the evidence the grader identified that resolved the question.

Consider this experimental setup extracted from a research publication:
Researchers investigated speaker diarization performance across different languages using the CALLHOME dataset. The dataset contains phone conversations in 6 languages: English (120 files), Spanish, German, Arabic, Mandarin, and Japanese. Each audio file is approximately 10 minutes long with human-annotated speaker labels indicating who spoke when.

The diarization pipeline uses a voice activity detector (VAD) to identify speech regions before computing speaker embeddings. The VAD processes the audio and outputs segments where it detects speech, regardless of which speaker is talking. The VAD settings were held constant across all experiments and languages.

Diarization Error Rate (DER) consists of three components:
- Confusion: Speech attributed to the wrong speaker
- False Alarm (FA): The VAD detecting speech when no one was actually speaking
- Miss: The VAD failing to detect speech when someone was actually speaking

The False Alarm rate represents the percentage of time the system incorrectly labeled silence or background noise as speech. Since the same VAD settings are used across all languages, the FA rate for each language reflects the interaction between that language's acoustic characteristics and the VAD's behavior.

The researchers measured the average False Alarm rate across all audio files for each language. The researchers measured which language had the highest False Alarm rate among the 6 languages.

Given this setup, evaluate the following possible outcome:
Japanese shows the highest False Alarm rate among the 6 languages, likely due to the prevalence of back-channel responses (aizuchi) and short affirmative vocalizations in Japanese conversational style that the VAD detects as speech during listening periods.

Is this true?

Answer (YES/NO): NO